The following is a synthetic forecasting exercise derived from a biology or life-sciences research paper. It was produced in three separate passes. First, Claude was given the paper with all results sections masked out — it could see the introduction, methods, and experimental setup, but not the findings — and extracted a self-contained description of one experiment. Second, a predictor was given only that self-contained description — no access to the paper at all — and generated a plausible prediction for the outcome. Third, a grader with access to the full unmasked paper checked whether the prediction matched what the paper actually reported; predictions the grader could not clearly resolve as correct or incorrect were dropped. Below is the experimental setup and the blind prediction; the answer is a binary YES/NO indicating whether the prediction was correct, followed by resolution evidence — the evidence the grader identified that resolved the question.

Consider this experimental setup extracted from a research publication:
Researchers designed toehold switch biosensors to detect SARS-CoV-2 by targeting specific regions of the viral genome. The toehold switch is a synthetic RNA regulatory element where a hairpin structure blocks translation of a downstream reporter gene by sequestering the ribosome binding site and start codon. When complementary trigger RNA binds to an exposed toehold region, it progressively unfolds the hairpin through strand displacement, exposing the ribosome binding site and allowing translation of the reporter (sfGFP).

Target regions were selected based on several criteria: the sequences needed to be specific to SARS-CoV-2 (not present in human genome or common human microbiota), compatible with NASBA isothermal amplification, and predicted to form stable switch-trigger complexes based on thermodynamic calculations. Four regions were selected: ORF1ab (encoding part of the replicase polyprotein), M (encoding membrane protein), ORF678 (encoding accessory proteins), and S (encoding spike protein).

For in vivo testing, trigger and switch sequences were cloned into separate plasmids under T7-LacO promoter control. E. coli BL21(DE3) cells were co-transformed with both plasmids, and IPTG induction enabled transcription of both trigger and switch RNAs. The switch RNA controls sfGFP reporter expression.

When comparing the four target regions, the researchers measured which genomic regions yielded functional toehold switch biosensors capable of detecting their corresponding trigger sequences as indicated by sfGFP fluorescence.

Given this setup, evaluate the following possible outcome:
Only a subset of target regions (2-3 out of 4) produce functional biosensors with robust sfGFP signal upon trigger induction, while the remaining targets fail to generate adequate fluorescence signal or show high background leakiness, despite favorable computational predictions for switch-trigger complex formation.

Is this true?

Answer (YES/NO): YES